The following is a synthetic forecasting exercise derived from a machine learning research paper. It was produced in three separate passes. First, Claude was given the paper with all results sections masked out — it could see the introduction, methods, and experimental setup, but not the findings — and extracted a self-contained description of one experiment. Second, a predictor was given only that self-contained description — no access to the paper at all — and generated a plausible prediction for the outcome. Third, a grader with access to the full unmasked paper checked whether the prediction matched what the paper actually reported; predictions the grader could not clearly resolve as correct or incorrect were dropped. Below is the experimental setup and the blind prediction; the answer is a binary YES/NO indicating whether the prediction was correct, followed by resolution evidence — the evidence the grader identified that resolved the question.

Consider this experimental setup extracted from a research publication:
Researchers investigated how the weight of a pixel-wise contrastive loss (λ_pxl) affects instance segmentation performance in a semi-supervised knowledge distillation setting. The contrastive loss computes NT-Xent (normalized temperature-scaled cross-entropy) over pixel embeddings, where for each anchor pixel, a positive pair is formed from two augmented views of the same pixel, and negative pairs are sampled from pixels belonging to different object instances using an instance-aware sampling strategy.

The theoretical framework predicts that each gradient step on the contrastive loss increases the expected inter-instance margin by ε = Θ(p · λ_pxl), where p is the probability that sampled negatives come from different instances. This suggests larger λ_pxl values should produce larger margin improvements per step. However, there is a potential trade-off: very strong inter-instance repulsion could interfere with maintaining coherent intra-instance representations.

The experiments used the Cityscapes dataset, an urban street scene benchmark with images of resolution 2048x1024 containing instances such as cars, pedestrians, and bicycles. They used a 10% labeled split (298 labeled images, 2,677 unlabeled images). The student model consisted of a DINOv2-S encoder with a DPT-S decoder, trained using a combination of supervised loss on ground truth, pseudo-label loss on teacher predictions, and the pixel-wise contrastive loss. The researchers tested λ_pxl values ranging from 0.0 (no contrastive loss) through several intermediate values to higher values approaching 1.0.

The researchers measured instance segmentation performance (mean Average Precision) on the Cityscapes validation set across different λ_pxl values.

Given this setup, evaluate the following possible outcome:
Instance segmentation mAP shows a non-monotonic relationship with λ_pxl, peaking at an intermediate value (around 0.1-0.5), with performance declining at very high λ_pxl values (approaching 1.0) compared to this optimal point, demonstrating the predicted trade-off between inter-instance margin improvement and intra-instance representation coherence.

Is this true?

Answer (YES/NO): YES